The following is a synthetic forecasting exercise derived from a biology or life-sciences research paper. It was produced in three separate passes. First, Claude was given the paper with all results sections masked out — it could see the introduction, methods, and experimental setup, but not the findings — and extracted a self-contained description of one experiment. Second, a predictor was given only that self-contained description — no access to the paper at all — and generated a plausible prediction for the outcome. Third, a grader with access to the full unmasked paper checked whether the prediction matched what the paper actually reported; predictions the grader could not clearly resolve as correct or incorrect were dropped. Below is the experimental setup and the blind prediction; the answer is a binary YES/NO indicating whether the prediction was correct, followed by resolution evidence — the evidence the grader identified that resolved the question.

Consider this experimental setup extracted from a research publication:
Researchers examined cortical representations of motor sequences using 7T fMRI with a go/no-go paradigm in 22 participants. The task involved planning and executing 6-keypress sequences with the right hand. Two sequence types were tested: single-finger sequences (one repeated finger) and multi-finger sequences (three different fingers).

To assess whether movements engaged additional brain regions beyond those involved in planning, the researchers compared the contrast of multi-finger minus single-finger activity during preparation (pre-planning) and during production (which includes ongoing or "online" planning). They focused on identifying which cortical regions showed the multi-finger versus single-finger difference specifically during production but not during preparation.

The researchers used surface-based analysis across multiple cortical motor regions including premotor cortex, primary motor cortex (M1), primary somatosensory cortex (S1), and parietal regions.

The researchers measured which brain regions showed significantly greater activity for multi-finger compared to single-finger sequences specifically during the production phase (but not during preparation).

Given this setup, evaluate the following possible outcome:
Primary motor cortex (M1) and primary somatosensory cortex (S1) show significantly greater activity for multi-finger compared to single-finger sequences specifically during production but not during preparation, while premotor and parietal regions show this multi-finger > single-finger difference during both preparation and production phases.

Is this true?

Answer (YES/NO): NO